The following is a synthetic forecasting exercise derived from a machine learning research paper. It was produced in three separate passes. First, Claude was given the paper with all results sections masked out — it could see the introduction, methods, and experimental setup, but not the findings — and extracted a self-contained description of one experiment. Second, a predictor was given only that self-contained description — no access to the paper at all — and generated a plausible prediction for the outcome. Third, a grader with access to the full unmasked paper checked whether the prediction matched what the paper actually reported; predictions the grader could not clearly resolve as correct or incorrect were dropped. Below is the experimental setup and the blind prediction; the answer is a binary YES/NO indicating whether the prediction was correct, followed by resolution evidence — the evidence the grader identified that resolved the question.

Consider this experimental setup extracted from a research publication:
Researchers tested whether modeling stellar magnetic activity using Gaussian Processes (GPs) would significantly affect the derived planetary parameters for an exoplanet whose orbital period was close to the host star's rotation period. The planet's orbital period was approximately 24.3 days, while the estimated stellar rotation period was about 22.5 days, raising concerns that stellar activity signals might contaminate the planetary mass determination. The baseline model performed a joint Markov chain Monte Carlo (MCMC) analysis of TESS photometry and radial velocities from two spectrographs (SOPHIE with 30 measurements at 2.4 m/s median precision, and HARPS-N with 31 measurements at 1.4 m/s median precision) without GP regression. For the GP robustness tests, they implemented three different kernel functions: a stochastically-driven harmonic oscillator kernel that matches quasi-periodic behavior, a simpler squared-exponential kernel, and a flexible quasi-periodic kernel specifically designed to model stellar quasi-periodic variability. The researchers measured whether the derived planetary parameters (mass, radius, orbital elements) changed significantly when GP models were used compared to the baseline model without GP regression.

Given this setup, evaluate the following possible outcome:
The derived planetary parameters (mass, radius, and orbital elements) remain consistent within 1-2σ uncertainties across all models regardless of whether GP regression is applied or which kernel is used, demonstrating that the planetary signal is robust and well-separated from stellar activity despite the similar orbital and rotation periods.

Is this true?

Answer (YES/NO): YES